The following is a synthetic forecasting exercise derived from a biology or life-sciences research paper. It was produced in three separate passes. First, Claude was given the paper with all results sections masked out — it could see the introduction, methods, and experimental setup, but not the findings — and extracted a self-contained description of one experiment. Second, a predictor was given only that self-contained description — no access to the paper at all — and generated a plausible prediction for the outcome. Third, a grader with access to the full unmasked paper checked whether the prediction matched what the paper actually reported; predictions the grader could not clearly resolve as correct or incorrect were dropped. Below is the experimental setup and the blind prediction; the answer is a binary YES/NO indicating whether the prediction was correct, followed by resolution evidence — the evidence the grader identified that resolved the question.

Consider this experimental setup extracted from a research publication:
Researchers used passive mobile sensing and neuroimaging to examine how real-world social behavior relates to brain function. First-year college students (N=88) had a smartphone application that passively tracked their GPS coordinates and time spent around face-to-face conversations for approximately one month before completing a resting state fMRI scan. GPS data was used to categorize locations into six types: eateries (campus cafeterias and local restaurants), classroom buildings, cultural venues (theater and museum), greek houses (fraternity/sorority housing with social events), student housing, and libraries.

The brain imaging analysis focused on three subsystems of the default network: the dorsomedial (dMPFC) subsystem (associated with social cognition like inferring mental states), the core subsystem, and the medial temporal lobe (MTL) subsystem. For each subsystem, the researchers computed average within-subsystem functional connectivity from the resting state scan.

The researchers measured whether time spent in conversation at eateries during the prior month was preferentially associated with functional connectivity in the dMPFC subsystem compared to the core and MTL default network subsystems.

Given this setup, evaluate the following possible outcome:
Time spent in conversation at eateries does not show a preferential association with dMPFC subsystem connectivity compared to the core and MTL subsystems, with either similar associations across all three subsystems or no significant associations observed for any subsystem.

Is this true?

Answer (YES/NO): NO